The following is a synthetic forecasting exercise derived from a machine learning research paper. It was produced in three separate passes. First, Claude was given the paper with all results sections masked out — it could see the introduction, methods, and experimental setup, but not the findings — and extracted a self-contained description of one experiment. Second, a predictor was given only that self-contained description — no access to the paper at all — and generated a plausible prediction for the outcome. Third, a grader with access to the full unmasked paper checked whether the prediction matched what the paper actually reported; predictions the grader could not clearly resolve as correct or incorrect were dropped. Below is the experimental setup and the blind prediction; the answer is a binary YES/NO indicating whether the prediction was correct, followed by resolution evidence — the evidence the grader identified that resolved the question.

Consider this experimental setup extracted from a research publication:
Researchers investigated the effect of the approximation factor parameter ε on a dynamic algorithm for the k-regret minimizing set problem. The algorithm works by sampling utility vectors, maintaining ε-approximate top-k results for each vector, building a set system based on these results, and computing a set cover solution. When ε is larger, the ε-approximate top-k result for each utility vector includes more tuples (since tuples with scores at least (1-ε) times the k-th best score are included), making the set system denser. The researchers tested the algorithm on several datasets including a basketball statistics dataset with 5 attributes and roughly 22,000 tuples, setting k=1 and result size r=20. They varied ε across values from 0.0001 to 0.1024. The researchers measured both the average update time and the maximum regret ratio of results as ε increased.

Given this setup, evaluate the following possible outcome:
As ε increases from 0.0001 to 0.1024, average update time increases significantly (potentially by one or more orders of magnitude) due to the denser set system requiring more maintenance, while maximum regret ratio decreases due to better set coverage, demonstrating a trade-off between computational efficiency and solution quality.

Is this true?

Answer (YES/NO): NO